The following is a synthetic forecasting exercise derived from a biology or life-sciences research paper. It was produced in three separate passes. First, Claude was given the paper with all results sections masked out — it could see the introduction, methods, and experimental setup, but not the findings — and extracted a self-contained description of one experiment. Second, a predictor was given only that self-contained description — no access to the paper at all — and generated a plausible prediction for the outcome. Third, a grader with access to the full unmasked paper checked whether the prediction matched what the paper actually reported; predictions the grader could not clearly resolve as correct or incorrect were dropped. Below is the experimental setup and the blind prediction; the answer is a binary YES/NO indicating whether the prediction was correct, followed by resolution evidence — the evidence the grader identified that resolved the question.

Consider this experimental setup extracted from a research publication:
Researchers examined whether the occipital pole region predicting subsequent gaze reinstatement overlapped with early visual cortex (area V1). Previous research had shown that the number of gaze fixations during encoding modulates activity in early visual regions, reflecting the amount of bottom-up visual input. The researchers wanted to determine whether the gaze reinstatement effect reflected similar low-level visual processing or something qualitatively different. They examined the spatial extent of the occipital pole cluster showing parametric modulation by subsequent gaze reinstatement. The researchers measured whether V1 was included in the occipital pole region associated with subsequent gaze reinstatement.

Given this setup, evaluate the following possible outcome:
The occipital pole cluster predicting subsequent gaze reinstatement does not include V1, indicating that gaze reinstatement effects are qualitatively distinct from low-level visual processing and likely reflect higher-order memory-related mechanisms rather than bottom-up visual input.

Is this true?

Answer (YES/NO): YES